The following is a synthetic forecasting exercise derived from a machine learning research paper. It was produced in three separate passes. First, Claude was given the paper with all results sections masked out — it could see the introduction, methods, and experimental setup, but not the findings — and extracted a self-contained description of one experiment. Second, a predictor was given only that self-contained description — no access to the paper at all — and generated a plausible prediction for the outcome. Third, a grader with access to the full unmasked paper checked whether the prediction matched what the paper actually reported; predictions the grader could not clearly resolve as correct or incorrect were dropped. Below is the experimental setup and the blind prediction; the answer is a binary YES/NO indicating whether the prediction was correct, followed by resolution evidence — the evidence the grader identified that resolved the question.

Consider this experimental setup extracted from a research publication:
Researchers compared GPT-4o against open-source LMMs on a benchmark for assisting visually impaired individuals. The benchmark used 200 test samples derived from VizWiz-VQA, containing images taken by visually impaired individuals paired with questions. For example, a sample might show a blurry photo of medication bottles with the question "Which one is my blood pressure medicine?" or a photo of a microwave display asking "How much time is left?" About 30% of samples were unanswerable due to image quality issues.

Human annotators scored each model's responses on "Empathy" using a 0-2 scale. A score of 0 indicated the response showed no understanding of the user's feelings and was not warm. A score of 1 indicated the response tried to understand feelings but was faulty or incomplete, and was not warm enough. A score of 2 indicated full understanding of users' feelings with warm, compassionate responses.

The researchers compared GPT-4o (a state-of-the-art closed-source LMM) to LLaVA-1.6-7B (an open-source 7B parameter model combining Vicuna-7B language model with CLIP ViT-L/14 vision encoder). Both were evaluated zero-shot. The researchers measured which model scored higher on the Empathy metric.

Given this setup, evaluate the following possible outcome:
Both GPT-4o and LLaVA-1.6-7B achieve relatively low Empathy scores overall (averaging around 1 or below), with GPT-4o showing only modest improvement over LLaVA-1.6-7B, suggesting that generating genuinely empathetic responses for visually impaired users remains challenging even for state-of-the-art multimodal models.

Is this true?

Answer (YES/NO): NO